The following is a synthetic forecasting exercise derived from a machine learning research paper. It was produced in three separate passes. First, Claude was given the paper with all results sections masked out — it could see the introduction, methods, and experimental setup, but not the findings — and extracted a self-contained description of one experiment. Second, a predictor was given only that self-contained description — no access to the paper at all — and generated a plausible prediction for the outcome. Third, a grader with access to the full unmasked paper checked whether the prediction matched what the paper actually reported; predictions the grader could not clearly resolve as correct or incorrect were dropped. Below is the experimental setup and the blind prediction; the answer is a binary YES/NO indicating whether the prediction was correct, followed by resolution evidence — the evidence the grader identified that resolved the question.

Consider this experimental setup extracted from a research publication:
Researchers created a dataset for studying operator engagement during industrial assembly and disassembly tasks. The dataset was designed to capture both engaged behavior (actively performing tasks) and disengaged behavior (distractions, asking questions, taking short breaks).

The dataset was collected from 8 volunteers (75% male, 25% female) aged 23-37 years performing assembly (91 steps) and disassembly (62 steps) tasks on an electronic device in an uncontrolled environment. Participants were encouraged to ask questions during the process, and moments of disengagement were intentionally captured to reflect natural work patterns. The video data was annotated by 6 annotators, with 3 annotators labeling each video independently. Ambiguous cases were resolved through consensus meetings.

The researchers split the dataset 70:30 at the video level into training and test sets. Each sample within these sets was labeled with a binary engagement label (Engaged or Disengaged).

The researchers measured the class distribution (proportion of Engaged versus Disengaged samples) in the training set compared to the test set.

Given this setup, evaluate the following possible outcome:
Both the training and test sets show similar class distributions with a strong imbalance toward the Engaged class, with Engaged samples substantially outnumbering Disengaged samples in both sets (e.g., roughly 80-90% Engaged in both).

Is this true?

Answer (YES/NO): NO